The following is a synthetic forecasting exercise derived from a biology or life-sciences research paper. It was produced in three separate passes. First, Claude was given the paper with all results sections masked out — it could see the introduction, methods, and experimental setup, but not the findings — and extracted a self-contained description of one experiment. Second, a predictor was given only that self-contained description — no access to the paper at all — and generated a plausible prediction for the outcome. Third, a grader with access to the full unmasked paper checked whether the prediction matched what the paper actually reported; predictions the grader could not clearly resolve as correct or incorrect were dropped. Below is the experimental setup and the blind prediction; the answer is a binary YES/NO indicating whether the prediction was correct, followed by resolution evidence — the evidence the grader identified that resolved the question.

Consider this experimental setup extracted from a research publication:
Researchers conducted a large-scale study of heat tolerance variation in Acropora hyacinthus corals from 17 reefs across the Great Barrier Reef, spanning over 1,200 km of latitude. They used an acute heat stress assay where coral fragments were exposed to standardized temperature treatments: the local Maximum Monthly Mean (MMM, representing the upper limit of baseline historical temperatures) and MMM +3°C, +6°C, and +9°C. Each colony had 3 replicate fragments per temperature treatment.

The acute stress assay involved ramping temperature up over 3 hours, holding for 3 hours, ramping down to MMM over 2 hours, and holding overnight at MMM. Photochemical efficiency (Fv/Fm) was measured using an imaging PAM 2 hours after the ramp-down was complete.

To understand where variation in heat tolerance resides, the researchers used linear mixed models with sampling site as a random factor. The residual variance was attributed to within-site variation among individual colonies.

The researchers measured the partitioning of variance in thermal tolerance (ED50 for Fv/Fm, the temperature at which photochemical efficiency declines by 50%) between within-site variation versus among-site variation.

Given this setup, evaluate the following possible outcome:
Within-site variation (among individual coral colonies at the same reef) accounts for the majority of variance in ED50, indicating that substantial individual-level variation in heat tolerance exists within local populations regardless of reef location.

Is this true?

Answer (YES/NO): NO